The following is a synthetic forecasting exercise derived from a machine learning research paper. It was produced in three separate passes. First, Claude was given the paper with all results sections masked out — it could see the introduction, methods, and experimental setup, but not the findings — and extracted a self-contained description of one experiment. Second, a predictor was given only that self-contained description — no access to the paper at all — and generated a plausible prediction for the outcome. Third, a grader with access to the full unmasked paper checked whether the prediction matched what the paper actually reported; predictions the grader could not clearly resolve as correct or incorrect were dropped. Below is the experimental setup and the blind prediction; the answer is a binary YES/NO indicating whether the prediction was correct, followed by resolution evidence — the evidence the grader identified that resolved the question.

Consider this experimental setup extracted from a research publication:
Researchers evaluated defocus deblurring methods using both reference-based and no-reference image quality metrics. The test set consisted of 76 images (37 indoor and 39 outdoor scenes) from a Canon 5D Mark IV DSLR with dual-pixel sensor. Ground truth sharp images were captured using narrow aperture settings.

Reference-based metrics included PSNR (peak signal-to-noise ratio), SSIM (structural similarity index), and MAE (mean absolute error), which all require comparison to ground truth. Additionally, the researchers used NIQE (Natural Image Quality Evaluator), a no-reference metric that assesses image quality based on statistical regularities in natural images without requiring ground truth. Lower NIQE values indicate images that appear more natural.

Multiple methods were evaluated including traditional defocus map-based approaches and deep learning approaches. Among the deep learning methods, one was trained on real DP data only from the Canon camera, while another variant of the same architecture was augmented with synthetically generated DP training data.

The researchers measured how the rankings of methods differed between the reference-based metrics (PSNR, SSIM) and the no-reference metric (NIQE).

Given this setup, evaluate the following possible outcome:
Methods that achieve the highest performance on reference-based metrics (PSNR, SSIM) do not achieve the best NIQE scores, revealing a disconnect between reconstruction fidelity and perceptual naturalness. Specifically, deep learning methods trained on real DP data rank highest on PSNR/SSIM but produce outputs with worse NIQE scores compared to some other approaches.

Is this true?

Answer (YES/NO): NO